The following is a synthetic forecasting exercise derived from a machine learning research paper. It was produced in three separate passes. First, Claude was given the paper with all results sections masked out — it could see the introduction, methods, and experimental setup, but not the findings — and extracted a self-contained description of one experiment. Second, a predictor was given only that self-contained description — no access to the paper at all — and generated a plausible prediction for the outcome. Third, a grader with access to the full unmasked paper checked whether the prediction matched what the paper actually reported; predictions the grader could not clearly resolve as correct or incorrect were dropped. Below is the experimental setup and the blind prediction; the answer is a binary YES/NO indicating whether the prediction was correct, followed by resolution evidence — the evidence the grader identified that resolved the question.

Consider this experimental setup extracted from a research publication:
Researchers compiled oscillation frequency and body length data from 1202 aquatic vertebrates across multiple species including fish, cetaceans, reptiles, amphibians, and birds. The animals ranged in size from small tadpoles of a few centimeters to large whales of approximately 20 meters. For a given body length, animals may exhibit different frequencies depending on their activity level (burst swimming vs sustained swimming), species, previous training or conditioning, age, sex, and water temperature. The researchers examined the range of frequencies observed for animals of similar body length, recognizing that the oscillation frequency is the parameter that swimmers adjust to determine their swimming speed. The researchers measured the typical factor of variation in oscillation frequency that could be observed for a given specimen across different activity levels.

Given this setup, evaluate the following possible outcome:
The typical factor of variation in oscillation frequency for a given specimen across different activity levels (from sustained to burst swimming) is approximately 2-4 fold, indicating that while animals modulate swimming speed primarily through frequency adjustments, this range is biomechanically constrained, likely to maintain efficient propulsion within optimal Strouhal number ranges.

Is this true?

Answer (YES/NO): NO